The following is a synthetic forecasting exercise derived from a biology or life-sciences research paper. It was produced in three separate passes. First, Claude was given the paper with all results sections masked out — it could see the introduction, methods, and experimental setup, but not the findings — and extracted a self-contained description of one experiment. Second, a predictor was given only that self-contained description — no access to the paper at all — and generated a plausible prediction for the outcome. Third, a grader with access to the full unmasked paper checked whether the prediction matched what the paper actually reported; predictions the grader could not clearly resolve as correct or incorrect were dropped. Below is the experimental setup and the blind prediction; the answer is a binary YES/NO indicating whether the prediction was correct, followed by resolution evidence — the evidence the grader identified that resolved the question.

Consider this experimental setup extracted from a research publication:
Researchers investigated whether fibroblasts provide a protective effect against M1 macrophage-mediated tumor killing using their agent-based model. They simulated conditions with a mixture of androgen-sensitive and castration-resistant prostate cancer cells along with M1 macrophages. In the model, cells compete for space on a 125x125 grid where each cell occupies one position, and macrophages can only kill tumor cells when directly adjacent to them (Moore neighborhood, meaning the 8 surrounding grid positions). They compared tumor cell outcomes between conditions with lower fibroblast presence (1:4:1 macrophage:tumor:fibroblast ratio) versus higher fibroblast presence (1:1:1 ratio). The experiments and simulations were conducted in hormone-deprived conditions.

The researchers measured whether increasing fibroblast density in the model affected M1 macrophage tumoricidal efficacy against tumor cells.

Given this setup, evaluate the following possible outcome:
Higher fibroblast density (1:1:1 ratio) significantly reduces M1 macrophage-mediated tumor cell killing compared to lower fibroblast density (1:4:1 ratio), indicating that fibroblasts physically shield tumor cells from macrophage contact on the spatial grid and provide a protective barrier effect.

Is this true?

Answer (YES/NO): YES